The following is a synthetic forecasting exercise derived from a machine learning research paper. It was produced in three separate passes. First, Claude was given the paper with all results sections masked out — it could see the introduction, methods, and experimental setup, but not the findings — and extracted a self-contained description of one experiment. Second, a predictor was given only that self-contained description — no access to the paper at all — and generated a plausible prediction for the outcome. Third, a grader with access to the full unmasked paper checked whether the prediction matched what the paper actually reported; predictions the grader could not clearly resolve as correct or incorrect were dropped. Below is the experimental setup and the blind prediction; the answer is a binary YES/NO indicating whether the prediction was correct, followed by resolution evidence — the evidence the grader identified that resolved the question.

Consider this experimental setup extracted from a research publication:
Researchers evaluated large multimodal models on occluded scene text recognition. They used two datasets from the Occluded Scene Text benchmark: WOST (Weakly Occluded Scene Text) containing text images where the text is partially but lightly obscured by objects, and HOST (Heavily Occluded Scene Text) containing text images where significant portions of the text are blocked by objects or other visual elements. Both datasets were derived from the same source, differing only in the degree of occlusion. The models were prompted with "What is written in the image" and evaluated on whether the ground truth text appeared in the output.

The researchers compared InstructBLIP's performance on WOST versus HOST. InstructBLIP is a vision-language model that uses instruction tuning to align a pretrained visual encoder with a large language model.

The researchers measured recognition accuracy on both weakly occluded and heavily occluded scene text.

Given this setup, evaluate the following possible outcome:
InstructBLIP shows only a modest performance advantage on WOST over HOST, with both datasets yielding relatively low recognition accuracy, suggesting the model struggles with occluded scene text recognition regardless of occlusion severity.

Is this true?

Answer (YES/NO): NO